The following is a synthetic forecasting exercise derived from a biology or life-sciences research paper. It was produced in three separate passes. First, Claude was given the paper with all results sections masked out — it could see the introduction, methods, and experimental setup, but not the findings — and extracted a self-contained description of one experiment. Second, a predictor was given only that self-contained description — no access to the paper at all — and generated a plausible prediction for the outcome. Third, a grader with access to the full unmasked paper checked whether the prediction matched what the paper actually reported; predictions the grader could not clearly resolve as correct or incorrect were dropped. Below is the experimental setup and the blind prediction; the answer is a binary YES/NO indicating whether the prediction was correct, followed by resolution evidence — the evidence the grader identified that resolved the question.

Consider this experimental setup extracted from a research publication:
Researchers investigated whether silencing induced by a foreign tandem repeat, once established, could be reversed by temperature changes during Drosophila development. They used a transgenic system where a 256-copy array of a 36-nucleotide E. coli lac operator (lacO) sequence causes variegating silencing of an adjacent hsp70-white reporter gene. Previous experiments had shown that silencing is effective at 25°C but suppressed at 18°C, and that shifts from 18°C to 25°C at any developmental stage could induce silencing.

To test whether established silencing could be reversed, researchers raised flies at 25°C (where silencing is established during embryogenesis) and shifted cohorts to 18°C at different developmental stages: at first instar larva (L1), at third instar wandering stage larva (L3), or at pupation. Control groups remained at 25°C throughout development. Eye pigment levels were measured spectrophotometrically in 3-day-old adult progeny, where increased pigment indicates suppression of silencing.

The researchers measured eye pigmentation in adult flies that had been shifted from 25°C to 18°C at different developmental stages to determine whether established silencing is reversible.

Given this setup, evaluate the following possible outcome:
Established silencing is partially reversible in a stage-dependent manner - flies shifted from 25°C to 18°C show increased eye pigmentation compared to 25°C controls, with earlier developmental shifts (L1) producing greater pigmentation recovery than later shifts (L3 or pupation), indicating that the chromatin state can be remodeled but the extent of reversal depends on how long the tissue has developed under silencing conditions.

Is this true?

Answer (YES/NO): YES